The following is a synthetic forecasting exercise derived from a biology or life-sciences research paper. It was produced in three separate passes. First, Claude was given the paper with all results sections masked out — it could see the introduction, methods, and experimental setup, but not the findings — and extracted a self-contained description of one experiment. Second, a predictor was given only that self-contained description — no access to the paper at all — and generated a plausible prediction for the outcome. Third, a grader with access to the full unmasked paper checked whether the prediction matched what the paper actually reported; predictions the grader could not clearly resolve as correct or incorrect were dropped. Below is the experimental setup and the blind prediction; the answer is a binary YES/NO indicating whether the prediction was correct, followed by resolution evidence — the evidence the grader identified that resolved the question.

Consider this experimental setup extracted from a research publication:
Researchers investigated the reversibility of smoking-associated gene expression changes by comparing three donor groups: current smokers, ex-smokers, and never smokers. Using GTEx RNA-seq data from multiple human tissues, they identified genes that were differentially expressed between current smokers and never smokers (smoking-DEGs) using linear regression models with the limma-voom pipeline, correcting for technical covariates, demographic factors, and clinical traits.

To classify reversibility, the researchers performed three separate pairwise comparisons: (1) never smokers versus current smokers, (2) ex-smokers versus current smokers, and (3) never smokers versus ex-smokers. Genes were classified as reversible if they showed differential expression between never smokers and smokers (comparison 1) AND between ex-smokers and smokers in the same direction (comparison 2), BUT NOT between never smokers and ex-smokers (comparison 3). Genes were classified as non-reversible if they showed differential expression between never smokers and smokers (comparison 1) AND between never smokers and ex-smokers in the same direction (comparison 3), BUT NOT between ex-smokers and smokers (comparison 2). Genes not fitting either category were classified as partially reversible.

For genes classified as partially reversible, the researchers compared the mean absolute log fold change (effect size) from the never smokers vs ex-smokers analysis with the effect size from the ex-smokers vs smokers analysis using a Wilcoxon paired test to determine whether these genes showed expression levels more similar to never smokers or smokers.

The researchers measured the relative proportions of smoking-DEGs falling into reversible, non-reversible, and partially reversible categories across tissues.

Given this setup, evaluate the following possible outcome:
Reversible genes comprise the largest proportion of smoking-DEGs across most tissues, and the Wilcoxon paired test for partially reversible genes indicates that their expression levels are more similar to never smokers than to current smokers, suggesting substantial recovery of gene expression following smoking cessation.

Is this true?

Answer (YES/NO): NO